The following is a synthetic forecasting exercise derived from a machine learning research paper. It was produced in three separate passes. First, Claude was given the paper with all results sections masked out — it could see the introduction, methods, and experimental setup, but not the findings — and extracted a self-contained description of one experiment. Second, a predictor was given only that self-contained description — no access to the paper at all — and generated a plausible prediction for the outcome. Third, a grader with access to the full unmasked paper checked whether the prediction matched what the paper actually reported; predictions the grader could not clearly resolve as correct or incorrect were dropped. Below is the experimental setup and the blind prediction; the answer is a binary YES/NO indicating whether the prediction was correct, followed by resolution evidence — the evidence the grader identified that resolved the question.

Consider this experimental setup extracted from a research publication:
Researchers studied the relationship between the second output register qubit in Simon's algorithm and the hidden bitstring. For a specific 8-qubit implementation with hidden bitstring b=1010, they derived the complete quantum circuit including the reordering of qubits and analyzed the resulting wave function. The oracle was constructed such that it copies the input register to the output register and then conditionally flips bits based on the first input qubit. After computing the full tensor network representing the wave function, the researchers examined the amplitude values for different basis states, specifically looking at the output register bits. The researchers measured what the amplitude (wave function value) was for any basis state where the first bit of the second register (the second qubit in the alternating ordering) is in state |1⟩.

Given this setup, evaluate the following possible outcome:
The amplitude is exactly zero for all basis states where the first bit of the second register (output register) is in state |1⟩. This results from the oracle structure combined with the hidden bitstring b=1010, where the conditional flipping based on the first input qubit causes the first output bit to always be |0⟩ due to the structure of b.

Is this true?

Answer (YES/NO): YES